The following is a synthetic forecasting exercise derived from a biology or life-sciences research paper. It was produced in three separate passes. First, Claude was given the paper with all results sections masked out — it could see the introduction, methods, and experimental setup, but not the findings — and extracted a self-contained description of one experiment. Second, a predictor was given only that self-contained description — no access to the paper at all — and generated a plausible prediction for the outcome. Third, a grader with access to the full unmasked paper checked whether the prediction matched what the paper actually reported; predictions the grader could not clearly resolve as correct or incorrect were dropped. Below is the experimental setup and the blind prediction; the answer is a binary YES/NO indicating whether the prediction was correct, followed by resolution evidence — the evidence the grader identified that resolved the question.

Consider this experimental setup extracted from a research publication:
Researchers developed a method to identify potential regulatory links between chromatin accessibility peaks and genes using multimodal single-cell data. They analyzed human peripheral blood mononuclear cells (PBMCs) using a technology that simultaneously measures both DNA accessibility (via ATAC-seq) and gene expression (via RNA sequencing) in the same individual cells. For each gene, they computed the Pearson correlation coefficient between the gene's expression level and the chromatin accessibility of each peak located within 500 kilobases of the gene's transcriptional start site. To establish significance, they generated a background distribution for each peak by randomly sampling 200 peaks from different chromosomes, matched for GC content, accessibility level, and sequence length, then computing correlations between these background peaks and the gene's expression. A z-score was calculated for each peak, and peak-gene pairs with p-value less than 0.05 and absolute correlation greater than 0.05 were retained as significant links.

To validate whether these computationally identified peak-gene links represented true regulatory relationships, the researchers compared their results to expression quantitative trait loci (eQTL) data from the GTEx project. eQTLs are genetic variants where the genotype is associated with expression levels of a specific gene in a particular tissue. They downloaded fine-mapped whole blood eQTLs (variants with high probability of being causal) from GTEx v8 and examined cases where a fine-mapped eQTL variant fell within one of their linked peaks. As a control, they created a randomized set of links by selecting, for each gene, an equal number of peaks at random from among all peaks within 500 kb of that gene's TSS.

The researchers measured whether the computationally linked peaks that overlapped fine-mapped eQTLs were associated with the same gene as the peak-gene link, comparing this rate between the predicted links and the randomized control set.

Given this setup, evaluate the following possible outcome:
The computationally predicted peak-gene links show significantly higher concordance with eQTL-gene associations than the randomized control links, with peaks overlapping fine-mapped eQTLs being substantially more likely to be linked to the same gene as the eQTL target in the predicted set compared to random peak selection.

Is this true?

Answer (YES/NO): YES